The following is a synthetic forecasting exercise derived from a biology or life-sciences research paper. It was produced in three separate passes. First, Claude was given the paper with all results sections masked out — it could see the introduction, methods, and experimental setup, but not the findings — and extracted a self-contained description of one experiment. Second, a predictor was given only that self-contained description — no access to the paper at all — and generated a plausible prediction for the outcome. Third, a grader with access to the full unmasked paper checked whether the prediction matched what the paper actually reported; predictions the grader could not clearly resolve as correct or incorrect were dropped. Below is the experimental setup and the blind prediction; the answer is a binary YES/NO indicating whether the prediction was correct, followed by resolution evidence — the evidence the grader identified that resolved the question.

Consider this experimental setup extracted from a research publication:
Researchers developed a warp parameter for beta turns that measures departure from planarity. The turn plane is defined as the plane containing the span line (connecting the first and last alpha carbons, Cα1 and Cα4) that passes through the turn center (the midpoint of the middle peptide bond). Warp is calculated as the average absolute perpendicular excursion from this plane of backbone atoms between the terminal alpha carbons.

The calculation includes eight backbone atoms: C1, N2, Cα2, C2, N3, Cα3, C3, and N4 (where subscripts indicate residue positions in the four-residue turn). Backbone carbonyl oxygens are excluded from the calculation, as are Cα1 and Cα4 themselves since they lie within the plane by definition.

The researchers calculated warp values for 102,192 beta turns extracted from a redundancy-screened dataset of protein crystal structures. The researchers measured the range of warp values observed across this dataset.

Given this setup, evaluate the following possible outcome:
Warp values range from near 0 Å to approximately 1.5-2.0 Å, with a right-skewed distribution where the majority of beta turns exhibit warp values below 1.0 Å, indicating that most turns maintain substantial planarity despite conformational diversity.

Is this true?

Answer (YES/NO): NO